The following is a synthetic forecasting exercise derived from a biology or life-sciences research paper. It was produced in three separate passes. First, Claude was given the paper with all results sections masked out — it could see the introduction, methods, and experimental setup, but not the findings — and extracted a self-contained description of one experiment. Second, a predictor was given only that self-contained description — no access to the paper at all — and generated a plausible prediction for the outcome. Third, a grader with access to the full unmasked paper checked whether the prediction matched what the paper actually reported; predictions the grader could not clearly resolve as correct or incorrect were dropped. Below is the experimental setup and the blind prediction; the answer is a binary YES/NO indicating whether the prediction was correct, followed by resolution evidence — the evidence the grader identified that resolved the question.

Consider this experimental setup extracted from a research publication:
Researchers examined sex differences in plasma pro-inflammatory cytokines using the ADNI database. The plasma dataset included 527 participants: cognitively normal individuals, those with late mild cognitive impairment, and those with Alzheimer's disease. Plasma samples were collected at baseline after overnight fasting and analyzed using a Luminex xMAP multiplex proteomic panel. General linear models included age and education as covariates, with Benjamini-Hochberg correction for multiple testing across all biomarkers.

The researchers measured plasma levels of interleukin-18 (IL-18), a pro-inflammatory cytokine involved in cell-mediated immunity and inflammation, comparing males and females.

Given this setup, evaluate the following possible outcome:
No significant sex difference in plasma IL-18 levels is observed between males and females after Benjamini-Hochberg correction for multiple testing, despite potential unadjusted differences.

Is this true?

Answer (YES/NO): NO